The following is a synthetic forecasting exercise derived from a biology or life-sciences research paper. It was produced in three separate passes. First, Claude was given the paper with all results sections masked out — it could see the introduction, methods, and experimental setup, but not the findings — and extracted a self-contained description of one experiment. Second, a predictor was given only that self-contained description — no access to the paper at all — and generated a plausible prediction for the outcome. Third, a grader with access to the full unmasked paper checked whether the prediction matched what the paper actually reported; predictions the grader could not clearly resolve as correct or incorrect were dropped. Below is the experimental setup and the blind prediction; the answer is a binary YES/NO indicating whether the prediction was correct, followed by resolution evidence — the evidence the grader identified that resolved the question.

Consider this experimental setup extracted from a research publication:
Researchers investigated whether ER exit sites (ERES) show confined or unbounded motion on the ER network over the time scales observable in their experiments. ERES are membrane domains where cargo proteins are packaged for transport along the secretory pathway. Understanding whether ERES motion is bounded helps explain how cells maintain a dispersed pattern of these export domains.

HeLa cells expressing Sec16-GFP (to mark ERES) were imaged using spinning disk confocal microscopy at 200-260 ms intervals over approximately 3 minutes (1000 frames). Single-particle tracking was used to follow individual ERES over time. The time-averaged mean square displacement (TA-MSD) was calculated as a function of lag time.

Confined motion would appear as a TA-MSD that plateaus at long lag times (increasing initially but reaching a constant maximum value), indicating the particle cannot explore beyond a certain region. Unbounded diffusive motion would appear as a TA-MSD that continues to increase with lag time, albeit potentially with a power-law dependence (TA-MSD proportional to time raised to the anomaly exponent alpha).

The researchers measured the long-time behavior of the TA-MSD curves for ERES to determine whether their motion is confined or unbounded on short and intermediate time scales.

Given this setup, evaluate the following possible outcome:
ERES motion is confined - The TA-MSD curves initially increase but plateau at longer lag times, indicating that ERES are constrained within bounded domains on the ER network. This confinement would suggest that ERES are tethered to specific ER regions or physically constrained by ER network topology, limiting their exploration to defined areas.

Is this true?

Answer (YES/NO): NO